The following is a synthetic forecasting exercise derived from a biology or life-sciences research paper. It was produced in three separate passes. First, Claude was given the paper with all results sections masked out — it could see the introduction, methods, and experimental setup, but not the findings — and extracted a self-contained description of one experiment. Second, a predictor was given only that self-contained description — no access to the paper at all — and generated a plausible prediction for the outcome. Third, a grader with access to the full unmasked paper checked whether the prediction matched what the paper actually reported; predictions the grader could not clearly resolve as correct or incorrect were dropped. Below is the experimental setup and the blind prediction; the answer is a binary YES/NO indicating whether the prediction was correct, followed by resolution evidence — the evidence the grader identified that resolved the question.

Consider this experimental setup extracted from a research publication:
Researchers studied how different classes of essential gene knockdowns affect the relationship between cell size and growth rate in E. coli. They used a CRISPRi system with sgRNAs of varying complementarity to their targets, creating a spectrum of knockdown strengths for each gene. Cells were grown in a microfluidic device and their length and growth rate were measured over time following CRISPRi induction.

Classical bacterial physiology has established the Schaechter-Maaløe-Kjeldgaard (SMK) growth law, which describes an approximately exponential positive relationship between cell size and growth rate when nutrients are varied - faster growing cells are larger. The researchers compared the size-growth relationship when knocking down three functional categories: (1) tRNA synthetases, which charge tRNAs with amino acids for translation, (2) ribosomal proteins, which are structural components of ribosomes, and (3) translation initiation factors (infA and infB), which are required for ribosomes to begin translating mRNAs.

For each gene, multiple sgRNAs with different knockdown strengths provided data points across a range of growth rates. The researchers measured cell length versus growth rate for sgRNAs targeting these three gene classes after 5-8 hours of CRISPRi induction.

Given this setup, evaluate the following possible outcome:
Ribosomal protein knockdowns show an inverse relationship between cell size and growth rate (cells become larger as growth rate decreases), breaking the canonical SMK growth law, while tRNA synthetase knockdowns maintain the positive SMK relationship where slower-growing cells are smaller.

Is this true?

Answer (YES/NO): YES